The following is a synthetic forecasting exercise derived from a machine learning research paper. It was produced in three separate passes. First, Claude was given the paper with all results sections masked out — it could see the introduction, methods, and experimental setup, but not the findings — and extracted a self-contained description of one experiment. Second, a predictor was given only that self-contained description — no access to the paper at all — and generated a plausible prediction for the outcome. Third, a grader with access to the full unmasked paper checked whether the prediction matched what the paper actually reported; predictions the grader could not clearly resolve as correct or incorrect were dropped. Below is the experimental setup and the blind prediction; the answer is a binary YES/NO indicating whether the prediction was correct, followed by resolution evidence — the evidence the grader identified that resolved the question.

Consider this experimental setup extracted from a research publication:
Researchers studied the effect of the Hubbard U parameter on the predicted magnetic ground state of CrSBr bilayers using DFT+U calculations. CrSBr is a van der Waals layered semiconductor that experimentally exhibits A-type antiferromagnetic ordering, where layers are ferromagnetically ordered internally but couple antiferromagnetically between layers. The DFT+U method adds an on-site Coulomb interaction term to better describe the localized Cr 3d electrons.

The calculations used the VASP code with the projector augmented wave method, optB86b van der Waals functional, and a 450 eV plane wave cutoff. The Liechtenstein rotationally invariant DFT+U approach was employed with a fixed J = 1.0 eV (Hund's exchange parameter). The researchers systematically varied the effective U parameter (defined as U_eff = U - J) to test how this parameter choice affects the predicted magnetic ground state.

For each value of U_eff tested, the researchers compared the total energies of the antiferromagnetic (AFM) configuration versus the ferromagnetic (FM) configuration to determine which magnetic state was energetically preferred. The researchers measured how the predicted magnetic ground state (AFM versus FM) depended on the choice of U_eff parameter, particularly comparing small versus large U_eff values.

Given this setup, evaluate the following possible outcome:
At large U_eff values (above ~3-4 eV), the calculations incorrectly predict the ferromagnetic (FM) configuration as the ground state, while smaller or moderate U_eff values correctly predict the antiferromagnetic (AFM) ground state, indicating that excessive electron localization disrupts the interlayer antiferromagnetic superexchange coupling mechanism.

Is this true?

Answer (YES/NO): NO